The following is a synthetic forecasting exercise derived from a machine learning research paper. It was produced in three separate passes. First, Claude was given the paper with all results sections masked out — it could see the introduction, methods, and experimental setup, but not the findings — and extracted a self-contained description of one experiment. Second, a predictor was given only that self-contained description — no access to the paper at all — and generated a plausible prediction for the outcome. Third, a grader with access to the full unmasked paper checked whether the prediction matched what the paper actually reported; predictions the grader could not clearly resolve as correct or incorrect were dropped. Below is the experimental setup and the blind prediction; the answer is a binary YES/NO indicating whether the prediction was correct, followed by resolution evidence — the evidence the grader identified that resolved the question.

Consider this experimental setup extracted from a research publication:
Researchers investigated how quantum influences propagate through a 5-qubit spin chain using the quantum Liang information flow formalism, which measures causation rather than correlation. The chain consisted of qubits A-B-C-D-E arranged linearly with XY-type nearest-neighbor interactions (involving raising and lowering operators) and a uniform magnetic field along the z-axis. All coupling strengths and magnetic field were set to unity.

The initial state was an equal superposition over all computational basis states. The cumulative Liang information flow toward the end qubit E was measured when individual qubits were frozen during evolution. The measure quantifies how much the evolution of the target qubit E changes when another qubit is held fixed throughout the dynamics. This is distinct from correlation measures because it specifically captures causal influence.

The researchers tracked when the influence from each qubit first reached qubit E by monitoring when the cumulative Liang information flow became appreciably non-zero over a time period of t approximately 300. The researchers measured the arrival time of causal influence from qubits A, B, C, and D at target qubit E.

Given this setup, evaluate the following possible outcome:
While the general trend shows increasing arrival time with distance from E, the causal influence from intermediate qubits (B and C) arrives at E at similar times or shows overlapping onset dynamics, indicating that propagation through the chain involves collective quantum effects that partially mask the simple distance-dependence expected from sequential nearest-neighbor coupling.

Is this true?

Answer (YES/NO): NO